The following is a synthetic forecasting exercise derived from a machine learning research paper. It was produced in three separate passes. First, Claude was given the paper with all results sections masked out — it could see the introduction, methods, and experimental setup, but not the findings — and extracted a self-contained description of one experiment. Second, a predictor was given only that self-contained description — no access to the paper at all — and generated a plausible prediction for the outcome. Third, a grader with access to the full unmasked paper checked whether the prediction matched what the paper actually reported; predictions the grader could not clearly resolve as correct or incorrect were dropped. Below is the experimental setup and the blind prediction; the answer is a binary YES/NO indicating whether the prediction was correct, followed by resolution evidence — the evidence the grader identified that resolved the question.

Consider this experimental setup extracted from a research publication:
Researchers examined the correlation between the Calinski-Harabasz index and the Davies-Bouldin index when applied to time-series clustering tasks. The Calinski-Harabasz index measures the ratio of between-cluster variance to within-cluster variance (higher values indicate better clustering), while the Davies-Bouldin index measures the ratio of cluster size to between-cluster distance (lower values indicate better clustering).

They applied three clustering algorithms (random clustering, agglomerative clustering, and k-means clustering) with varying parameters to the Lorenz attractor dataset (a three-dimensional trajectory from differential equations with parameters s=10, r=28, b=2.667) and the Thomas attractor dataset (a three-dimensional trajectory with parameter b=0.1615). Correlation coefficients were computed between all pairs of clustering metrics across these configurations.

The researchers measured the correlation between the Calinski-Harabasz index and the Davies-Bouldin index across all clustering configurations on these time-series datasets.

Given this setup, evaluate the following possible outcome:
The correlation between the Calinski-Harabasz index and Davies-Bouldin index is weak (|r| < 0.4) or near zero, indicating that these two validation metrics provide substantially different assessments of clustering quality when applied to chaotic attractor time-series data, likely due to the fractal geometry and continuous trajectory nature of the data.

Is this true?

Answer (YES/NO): YES